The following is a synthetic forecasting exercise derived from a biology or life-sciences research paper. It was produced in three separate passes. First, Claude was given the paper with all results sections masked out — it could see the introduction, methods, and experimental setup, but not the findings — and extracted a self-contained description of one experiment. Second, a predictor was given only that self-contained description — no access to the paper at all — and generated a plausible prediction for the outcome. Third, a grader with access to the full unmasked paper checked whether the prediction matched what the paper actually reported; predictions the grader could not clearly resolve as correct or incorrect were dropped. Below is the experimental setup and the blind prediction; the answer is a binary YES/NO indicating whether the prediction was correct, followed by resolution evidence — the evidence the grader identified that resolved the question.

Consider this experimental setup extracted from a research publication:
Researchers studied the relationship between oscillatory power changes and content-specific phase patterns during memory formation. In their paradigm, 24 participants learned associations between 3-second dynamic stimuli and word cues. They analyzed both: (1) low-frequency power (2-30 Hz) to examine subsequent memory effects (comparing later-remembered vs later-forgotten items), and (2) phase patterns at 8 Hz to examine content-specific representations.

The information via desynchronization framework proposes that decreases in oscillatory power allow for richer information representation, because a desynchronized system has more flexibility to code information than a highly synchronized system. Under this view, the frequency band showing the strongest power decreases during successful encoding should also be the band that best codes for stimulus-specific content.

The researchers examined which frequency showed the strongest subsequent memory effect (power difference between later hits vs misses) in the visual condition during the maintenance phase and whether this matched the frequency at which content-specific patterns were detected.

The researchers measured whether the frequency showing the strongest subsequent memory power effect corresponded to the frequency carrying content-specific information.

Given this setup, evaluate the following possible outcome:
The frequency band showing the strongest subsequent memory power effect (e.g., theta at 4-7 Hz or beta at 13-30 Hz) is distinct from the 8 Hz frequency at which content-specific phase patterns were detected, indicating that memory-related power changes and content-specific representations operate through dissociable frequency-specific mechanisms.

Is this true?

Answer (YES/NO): NO